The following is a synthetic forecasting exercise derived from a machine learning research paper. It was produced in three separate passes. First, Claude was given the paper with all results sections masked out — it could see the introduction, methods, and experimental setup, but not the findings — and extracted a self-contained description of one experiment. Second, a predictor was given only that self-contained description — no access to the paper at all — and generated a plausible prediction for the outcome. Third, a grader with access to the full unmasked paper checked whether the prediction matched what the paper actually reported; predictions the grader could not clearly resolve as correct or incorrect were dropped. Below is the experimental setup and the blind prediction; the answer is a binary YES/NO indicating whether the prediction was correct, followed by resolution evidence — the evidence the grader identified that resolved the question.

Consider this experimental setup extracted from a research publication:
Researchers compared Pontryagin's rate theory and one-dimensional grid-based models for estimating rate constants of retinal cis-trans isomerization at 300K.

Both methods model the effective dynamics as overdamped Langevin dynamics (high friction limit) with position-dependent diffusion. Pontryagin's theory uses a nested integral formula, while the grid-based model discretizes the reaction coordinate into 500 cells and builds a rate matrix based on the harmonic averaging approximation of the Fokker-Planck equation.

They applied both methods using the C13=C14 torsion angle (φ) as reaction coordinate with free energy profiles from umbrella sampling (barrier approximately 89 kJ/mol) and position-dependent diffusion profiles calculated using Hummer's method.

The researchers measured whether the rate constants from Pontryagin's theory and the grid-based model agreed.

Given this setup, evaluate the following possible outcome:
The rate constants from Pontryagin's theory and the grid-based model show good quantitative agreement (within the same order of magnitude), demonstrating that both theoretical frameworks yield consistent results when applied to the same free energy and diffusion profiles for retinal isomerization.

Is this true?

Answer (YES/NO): YES